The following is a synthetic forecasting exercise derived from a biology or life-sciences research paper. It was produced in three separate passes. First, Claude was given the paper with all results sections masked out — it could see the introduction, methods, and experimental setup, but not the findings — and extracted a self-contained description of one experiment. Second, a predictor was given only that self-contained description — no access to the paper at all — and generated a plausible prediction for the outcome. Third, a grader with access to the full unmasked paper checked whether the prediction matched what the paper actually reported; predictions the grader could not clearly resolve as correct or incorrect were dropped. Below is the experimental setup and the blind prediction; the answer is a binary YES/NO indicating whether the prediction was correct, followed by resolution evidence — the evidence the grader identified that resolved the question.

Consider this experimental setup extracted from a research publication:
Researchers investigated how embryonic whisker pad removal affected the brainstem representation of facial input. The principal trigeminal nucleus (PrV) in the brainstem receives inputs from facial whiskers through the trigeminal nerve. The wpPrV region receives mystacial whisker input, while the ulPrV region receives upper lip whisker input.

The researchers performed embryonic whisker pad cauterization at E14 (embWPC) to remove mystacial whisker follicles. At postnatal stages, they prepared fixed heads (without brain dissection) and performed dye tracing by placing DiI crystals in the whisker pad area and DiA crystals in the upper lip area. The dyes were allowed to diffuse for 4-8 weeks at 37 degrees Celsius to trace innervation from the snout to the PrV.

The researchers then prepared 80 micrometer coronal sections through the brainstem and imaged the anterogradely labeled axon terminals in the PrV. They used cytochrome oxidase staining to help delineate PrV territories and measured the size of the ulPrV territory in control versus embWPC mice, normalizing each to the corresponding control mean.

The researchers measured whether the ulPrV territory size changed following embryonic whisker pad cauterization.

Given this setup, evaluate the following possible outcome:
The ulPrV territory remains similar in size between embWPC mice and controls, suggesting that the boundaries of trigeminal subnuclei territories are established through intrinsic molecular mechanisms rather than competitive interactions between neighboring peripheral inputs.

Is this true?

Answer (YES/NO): NO